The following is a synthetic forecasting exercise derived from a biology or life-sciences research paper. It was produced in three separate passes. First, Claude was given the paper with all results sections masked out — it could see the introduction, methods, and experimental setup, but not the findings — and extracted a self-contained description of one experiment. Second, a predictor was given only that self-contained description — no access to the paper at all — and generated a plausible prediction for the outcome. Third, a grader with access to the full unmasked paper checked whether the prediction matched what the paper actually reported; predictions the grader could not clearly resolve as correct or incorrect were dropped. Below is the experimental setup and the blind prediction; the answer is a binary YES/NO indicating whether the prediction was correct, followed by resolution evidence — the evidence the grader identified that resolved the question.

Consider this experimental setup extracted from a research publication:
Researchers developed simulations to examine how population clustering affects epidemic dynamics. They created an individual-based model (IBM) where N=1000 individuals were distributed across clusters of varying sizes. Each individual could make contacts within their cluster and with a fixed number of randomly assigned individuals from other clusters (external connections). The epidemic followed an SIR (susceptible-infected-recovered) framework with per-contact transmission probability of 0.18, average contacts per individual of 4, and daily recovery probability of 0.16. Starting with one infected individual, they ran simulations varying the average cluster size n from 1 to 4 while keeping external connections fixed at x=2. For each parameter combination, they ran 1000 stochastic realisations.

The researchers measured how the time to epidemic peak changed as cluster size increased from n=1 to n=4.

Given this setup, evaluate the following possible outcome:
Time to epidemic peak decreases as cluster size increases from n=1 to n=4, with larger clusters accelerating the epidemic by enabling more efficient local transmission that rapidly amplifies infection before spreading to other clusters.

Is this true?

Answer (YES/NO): YES